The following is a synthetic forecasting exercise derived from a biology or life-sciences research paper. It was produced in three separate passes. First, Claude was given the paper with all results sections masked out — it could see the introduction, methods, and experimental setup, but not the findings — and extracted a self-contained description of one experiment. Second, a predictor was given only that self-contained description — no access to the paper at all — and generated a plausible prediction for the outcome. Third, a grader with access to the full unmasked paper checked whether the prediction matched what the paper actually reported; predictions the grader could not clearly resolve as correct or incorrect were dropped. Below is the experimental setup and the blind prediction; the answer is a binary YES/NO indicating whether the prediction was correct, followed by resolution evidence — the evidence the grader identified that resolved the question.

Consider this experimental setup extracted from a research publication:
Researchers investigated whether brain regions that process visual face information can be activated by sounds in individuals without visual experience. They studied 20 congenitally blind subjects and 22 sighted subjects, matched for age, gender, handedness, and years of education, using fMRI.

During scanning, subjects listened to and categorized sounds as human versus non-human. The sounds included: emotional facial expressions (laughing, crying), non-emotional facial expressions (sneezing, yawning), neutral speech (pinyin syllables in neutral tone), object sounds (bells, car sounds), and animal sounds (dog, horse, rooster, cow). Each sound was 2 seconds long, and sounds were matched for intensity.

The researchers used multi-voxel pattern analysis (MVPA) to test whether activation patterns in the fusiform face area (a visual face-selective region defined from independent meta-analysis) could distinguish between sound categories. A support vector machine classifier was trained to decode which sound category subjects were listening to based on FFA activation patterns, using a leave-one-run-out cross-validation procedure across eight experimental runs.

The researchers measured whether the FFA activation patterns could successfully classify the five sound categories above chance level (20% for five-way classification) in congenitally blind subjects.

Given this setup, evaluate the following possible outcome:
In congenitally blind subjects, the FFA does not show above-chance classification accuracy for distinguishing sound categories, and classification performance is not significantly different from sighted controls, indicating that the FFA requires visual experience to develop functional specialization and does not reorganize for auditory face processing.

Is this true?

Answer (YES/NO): NO